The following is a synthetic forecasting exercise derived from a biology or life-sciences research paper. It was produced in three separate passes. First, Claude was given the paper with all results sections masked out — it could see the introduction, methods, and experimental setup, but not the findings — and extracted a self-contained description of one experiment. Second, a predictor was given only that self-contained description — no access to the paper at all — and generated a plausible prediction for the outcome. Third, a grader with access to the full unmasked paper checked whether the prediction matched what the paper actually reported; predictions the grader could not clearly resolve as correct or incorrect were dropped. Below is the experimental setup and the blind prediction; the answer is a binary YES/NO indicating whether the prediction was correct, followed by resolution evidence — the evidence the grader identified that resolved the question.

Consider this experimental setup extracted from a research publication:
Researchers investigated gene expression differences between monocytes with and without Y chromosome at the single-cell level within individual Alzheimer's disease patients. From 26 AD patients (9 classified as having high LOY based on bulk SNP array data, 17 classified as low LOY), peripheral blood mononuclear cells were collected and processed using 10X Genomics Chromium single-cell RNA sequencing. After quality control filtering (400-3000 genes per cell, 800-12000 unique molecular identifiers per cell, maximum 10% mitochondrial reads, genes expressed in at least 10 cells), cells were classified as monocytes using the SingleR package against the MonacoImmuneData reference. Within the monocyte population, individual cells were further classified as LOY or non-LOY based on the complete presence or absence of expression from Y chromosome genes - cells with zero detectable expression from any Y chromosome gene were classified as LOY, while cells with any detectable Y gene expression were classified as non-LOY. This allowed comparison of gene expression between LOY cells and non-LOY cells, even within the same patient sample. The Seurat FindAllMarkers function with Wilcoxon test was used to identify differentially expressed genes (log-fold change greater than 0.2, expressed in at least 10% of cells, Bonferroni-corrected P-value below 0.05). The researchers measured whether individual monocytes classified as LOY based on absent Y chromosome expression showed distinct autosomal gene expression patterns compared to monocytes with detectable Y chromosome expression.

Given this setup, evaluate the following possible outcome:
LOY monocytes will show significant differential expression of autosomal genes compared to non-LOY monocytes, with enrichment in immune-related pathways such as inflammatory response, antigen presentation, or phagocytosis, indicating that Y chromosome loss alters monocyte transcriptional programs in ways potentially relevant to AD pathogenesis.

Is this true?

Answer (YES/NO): YES